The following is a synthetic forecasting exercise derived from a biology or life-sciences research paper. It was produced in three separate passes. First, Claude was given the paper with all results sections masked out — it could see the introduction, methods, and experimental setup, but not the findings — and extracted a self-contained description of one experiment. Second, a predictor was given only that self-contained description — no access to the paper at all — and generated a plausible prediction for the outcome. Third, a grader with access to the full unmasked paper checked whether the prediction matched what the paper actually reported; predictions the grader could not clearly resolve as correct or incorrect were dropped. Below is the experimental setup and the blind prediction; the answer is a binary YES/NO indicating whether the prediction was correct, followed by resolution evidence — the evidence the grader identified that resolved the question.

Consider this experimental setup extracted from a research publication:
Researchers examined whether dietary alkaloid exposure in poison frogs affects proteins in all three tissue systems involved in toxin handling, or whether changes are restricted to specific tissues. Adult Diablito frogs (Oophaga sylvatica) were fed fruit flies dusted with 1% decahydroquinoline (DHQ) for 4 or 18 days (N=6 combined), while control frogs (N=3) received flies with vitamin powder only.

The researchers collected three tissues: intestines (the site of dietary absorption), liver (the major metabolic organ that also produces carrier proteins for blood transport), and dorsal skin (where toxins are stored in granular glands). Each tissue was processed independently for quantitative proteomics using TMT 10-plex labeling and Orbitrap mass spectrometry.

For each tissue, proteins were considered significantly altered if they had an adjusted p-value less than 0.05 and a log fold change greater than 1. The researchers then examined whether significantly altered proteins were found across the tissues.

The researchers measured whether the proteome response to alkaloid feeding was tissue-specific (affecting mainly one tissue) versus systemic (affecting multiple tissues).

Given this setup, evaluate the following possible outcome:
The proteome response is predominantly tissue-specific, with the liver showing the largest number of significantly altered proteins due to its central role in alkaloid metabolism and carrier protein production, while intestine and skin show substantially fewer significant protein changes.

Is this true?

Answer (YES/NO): NO